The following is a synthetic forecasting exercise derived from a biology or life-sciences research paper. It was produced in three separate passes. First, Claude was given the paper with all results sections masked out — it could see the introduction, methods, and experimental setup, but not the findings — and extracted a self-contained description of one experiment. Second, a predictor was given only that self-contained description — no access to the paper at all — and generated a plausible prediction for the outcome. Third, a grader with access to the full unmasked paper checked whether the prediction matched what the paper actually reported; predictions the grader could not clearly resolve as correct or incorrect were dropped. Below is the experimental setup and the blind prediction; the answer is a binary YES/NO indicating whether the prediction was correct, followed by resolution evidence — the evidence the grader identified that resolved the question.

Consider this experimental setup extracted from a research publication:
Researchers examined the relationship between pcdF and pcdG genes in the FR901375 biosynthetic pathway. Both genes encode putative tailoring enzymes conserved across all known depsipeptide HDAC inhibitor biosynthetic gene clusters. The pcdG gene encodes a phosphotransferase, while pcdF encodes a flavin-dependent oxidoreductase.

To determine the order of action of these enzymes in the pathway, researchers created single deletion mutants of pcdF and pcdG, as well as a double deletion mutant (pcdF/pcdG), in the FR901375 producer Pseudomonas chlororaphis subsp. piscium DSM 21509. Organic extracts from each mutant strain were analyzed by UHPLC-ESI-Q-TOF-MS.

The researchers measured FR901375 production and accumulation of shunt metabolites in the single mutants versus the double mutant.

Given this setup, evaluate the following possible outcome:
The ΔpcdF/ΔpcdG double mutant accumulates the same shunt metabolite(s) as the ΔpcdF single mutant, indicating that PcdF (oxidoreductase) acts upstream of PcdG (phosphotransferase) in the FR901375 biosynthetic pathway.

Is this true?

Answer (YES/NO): NO